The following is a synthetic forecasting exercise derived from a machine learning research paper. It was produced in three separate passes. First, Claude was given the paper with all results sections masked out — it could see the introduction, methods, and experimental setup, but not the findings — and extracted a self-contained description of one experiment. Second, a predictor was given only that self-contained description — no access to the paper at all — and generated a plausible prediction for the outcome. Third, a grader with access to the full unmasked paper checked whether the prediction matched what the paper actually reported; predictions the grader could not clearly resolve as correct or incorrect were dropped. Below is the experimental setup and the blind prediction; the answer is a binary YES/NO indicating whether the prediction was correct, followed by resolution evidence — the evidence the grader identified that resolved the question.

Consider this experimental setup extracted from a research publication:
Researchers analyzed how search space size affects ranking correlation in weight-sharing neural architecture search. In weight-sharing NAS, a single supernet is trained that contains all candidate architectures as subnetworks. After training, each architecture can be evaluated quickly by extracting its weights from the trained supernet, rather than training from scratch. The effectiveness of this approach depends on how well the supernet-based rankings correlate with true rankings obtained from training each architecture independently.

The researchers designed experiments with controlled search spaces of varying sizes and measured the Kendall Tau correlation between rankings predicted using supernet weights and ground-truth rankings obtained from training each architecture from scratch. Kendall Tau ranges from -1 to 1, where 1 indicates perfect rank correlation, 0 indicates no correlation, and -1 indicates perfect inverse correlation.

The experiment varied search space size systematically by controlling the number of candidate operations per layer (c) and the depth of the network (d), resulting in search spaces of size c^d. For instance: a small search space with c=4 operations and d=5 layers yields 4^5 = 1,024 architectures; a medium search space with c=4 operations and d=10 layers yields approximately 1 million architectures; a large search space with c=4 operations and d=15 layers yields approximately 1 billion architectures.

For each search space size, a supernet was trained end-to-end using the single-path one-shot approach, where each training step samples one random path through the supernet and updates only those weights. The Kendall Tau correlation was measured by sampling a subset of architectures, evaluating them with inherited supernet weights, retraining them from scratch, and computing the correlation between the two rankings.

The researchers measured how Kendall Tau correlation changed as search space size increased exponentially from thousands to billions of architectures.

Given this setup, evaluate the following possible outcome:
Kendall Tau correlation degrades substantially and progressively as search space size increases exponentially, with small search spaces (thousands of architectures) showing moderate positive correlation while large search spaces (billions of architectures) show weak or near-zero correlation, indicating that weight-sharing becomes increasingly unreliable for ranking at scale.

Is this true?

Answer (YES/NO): YES